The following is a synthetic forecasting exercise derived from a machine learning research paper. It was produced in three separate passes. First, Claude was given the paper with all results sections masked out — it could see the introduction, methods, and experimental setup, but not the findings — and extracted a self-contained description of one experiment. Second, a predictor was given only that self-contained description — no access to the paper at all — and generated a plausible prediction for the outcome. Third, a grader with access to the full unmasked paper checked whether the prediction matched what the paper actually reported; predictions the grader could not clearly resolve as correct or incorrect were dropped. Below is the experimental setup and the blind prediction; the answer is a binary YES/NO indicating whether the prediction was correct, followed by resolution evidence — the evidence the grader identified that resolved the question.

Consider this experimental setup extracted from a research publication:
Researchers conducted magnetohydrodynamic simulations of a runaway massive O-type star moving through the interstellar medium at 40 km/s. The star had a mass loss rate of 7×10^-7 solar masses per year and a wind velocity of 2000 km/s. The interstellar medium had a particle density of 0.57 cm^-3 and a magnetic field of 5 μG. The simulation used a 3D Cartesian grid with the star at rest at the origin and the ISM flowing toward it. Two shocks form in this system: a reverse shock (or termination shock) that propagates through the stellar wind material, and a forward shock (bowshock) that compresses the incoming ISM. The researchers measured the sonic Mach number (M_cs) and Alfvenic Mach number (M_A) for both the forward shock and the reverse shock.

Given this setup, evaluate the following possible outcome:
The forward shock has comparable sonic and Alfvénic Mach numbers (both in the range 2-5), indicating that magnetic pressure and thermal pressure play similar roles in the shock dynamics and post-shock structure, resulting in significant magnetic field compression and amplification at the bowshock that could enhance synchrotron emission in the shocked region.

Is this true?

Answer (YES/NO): YES